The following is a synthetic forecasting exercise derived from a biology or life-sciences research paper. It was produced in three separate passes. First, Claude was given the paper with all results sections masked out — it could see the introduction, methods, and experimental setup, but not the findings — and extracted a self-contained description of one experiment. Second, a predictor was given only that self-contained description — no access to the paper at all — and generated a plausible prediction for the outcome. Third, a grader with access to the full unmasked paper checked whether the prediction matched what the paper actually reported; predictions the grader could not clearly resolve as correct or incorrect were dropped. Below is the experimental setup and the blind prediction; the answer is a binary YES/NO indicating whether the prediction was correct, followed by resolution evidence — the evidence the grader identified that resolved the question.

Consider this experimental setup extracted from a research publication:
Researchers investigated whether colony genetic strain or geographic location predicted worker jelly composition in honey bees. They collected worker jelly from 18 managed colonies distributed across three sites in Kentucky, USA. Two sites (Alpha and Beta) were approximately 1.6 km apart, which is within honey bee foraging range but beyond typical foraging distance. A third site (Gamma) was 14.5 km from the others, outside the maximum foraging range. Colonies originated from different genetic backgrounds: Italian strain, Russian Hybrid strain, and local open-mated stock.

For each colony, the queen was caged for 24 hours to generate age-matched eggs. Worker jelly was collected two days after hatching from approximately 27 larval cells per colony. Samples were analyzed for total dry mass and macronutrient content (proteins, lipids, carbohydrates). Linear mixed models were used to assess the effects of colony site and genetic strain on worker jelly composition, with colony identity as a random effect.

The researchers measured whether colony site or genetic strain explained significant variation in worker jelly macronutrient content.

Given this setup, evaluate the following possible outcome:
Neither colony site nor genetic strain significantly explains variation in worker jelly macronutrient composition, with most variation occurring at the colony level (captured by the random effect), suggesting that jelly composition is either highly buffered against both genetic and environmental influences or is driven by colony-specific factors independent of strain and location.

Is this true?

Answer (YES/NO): YES